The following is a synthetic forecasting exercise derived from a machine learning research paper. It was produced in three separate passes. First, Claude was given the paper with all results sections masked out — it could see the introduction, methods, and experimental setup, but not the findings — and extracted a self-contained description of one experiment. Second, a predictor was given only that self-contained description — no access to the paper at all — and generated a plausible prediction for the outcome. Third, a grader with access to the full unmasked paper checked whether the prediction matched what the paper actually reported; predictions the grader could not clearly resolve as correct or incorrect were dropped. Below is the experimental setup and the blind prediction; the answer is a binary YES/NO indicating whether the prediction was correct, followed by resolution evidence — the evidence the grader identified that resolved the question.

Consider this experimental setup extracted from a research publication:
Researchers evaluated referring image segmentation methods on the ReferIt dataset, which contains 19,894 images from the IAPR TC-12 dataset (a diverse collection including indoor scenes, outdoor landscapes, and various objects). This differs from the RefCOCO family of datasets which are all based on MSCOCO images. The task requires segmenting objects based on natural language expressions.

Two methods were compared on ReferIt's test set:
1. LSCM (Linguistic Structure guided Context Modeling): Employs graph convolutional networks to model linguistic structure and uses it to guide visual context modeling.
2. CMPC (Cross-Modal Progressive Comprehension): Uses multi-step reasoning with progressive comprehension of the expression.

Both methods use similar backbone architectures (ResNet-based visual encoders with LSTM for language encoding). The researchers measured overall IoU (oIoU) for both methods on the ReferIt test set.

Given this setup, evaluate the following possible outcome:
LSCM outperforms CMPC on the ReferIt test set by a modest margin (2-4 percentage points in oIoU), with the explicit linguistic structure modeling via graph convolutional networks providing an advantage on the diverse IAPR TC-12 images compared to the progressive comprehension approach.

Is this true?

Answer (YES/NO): NO